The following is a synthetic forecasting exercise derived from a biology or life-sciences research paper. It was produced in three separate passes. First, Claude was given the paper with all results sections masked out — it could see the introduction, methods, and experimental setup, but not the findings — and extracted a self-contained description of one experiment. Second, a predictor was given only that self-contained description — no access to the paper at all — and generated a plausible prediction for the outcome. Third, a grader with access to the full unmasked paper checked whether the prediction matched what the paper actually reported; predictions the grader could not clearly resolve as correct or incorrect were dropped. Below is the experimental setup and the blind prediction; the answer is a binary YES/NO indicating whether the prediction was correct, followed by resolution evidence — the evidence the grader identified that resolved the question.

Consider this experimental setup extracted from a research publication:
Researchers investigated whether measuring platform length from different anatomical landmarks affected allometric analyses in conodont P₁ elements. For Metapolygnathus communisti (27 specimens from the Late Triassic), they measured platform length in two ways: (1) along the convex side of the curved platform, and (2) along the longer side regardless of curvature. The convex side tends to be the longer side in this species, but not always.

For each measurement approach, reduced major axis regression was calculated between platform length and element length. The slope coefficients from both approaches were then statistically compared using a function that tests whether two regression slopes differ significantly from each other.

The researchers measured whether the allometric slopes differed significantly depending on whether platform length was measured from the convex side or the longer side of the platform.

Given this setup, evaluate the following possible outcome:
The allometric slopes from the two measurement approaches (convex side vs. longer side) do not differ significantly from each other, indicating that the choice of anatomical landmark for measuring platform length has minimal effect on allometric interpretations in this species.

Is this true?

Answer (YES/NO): YES